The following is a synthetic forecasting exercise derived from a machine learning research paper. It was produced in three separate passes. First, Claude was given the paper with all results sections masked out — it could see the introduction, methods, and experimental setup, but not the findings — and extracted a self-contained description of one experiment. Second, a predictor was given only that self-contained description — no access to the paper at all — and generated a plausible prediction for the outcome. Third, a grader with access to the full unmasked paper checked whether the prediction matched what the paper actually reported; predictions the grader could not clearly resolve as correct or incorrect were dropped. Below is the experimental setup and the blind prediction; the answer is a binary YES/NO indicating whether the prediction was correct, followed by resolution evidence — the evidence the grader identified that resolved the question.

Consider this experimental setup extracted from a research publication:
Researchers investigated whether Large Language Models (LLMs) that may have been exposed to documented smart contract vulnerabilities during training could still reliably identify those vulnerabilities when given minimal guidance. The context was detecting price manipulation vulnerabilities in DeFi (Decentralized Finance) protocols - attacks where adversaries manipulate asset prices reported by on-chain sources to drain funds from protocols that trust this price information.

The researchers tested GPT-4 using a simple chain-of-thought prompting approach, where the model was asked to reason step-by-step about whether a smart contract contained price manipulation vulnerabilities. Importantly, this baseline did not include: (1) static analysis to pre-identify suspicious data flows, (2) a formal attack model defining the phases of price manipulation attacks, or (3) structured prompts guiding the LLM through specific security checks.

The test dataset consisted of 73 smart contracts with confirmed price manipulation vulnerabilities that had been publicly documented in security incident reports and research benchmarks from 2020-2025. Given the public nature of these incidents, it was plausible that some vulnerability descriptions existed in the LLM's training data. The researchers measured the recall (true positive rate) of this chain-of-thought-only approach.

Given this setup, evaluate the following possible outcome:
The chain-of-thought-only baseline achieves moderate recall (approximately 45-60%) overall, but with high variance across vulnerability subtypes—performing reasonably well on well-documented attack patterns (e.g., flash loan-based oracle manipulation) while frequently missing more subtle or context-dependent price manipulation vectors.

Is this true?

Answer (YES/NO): NO